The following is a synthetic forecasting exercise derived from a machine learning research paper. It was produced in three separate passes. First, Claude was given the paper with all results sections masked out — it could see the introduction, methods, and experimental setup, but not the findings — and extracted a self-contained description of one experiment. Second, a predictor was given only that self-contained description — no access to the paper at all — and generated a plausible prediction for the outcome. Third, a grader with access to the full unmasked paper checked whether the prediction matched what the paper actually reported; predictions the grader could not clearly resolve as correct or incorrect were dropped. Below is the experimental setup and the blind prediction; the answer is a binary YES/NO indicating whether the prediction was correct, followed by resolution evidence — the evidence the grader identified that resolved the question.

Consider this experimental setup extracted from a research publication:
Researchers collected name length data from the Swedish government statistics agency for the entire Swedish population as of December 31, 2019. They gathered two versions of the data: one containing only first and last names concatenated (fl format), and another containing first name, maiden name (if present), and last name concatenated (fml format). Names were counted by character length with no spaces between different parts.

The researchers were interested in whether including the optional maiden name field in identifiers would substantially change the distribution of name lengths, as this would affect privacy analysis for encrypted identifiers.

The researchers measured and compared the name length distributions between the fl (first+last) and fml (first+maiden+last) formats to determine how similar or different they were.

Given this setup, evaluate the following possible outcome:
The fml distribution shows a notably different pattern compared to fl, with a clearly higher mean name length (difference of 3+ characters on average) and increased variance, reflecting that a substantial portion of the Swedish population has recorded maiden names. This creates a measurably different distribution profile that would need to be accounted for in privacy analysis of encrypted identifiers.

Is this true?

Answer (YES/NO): NO